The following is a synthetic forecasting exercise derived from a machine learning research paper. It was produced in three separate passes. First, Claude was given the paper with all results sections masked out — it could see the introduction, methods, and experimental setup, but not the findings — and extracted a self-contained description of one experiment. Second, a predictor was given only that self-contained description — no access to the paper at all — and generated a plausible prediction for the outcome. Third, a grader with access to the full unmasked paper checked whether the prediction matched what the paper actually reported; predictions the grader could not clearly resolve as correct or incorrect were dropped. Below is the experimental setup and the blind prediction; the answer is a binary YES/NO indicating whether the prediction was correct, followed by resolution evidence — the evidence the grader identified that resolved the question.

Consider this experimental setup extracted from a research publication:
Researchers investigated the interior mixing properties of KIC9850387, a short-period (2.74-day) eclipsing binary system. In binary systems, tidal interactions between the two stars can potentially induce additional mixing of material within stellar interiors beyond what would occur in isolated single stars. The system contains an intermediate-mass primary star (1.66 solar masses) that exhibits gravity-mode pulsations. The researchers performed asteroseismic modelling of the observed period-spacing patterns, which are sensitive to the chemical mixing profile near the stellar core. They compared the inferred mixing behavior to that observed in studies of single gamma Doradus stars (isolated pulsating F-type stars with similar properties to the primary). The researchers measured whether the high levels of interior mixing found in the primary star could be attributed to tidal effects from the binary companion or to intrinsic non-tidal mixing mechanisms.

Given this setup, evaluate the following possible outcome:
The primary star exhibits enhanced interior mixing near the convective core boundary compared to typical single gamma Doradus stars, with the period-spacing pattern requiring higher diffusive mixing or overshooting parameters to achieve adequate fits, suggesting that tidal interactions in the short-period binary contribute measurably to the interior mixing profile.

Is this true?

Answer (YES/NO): NO